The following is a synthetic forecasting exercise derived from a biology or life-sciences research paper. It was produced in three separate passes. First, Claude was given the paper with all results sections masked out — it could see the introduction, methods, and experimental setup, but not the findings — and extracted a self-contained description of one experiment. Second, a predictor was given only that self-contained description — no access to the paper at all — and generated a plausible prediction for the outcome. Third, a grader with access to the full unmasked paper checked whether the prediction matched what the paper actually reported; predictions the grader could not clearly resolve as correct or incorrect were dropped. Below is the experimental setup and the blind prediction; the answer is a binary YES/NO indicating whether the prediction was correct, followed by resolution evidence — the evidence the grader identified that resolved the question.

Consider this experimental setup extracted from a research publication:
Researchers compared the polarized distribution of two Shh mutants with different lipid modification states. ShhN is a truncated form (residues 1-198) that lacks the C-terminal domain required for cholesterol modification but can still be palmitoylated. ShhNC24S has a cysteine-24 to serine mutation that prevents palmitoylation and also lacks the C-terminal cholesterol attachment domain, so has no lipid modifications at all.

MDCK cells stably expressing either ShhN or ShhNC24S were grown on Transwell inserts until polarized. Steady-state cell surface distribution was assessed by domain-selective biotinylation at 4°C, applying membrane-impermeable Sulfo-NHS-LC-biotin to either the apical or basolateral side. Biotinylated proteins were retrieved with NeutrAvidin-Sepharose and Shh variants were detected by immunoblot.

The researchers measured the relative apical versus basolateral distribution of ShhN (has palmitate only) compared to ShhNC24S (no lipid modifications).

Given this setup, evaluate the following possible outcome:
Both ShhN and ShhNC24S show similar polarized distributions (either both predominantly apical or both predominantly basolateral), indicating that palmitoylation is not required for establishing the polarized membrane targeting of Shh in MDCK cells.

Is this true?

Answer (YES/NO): NO